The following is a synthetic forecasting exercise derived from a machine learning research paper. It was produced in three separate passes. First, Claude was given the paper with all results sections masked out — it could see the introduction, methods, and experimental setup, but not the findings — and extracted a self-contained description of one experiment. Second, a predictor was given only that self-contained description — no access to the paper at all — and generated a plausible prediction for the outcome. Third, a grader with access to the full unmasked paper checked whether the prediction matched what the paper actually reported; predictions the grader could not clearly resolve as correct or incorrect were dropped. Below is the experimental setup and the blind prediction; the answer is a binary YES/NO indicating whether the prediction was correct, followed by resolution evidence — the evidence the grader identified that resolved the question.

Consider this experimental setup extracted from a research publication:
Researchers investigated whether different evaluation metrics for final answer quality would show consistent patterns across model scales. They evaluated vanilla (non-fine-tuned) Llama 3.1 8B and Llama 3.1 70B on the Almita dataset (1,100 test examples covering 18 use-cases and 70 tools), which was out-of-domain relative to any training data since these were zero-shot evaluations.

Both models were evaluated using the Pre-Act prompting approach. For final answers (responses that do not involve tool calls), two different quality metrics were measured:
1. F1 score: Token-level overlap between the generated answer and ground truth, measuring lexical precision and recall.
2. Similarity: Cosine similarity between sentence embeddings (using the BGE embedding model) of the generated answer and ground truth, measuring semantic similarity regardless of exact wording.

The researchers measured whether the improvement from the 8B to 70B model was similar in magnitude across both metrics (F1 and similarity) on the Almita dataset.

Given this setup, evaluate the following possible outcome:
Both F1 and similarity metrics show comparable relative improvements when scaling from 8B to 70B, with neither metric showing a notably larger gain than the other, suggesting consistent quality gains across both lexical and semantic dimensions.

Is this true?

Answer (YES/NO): NO